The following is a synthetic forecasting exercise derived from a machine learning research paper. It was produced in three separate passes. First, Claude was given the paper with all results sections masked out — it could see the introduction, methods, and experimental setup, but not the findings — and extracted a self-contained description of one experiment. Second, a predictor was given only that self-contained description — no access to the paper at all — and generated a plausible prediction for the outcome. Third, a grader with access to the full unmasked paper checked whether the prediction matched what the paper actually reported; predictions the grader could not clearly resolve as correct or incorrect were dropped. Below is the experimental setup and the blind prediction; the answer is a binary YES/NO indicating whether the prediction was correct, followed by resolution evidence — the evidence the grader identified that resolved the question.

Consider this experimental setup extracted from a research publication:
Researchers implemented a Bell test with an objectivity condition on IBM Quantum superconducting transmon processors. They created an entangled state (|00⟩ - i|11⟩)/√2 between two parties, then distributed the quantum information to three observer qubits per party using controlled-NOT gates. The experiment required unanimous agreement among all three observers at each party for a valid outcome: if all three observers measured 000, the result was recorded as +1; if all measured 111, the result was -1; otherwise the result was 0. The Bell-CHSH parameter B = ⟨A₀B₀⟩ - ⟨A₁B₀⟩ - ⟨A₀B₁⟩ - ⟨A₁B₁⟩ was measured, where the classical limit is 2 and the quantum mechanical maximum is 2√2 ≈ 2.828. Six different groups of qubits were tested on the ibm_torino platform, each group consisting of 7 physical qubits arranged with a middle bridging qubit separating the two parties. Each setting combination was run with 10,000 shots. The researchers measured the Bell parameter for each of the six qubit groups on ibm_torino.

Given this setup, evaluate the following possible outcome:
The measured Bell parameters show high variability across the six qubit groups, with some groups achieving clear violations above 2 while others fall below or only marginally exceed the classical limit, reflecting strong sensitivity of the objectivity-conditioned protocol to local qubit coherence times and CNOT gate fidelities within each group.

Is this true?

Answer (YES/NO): YES